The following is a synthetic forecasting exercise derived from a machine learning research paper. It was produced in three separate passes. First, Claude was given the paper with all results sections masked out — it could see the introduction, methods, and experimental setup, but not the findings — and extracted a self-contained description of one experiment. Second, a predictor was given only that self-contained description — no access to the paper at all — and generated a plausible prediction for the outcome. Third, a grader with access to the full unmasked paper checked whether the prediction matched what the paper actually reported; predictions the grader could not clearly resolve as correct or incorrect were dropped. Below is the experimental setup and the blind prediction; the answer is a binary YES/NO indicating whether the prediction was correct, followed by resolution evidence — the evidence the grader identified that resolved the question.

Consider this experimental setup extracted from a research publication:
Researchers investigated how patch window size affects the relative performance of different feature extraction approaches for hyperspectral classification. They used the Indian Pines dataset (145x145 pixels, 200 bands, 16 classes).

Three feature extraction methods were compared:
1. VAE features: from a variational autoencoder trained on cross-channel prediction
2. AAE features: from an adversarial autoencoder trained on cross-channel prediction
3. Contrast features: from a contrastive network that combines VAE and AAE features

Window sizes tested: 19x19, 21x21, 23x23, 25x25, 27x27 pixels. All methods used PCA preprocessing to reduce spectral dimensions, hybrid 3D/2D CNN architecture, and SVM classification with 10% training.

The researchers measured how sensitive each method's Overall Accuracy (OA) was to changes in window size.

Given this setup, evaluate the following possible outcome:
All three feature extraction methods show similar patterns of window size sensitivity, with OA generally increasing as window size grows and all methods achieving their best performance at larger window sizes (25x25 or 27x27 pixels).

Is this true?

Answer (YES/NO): NO